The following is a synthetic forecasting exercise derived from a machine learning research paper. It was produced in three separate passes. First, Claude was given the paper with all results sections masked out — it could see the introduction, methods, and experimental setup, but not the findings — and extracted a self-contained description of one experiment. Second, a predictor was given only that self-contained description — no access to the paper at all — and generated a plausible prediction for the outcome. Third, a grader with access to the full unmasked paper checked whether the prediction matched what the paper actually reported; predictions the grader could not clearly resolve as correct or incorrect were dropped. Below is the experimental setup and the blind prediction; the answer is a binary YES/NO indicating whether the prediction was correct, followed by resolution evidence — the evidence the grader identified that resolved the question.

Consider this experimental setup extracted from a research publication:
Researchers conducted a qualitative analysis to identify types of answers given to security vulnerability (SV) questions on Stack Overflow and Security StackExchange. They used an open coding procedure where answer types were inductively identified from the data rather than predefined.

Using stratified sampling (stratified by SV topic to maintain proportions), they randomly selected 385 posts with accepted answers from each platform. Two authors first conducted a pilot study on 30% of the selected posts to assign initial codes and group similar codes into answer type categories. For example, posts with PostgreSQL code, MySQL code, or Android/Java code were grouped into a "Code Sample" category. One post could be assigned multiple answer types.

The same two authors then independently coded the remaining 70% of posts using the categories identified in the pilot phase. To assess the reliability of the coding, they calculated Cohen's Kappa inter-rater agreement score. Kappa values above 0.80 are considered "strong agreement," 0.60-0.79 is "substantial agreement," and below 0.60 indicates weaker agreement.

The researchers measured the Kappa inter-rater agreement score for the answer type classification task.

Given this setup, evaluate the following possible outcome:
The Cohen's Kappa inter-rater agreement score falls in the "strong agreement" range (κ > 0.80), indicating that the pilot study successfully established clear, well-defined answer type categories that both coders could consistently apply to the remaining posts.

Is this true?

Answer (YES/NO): YES